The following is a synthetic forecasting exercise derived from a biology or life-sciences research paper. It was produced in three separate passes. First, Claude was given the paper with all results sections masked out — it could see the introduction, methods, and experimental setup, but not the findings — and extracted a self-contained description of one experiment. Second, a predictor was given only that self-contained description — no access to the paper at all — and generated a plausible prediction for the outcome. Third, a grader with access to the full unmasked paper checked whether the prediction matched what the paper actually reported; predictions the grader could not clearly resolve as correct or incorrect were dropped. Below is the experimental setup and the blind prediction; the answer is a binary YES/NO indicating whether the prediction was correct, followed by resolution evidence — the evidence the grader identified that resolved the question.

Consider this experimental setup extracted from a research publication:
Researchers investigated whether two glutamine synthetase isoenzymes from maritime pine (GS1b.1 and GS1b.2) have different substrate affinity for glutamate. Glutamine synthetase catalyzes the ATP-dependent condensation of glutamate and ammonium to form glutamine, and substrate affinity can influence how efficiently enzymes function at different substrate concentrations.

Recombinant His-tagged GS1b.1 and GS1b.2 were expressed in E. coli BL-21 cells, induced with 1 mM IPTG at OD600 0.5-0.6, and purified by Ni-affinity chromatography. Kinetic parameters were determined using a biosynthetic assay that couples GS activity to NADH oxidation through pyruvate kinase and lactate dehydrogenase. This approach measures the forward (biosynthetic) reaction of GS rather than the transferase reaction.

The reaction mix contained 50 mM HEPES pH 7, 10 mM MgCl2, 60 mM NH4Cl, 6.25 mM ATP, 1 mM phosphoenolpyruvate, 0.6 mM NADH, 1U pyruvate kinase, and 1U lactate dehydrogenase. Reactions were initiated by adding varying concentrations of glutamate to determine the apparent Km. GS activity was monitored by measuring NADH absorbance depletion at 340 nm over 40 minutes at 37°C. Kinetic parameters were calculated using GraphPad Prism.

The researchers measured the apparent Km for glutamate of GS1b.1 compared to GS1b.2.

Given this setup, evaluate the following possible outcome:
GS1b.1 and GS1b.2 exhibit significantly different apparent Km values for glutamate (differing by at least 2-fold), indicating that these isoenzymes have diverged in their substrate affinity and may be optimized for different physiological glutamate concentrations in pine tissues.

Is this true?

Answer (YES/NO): NO